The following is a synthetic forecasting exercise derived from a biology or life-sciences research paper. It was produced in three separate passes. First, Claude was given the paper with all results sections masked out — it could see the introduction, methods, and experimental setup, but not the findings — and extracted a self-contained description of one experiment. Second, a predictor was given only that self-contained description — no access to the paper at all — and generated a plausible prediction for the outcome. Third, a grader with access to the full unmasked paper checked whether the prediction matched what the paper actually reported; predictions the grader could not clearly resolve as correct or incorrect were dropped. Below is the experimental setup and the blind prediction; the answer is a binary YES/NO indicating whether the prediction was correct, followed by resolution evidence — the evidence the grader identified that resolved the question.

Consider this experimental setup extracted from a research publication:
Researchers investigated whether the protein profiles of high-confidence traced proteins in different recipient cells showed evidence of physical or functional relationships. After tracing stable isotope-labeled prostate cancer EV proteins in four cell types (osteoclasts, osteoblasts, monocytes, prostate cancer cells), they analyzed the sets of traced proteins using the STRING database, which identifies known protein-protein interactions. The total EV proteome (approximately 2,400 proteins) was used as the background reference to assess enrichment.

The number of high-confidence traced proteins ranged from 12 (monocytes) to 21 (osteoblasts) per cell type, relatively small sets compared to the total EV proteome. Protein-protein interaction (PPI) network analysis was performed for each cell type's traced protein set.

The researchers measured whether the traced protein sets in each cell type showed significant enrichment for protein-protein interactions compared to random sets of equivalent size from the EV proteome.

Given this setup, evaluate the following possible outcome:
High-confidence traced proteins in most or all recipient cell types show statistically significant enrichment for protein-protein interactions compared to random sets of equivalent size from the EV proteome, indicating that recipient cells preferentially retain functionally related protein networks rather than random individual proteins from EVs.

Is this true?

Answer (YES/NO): YES